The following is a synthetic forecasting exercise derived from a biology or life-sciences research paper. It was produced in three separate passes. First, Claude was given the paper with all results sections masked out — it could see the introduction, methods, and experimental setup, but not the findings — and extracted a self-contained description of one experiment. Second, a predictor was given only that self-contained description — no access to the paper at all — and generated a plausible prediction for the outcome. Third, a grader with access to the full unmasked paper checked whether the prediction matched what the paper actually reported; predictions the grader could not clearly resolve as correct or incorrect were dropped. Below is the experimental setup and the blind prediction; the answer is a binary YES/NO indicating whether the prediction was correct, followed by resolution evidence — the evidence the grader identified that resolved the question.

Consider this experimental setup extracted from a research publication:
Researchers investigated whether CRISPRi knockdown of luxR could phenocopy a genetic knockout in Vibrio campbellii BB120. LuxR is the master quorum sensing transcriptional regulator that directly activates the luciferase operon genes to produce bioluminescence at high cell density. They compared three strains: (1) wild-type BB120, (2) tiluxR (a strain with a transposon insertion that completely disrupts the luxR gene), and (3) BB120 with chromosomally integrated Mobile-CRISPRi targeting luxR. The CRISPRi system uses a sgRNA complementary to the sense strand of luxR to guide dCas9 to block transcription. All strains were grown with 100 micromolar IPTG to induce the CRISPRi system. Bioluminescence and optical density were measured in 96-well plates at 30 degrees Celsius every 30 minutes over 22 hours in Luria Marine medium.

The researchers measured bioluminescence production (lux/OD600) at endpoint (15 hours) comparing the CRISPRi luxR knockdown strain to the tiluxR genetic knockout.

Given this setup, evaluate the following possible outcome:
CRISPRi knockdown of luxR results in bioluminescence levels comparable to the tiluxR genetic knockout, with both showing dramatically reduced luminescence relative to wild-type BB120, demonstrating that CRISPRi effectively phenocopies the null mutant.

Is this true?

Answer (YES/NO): YES